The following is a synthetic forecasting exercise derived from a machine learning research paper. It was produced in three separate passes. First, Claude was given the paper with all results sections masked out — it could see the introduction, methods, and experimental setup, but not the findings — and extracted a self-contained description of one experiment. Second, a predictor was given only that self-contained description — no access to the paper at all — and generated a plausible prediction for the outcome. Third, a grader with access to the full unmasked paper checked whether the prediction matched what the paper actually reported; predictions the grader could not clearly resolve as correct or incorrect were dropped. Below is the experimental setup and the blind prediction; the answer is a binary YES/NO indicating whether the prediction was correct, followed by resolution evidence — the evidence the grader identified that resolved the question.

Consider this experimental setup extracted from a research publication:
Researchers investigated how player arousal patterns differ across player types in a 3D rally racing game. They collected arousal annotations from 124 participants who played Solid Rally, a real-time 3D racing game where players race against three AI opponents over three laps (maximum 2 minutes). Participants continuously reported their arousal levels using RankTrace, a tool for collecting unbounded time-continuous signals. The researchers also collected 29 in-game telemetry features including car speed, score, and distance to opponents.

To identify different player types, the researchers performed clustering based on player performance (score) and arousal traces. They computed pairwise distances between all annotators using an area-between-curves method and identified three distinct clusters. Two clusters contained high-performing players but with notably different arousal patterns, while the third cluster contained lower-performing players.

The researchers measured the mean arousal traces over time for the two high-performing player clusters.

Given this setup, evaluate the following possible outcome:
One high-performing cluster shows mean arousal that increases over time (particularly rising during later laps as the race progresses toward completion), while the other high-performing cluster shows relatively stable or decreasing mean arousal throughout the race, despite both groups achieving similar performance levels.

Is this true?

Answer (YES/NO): NO